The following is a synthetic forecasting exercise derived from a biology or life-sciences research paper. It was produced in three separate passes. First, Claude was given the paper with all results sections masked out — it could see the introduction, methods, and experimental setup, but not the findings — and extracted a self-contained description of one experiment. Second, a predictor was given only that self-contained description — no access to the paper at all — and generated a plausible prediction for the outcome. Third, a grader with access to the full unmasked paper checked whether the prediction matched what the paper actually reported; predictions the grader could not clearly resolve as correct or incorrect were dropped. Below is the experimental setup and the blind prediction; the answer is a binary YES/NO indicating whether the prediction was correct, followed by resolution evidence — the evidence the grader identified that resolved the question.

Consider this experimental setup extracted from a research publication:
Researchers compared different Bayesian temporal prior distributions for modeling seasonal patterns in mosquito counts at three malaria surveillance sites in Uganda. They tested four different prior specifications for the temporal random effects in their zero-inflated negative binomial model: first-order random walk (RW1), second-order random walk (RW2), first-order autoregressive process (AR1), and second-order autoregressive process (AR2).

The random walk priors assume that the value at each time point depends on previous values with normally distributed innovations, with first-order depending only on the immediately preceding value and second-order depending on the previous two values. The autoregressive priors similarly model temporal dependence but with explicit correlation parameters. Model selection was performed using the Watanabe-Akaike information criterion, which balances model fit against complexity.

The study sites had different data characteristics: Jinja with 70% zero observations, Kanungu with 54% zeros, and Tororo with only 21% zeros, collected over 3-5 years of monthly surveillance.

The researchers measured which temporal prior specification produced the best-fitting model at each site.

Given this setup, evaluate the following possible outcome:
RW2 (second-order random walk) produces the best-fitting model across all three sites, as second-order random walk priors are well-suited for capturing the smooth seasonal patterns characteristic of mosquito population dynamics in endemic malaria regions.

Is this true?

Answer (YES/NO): YES